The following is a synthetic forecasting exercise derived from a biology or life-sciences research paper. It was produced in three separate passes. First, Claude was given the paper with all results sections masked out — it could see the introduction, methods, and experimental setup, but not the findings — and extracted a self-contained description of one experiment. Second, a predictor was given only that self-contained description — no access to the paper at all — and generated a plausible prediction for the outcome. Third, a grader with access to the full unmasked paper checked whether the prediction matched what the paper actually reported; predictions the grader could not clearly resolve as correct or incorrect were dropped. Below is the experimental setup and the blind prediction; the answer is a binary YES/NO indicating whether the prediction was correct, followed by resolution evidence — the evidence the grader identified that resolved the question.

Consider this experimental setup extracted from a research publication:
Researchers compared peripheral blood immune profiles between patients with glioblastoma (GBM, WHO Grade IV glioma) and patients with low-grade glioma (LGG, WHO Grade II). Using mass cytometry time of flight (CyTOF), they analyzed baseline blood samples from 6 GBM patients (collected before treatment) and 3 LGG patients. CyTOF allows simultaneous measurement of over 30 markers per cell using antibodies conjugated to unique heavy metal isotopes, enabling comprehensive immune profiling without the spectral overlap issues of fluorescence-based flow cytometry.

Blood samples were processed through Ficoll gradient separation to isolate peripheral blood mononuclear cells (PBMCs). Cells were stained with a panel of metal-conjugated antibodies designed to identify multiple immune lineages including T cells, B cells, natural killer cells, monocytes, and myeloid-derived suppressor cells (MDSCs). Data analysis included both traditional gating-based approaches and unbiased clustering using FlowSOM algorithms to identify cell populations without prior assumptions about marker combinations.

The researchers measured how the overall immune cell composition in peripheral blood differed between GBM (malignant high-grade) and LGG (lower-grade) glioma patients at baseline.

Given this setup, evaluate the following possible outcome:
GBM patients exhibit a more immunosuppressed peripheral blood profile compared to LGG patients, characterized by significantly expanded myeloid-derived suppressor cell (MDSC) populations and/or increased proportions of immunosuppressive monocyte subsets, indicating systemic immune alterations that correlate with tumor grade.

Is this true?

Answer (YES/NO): NO